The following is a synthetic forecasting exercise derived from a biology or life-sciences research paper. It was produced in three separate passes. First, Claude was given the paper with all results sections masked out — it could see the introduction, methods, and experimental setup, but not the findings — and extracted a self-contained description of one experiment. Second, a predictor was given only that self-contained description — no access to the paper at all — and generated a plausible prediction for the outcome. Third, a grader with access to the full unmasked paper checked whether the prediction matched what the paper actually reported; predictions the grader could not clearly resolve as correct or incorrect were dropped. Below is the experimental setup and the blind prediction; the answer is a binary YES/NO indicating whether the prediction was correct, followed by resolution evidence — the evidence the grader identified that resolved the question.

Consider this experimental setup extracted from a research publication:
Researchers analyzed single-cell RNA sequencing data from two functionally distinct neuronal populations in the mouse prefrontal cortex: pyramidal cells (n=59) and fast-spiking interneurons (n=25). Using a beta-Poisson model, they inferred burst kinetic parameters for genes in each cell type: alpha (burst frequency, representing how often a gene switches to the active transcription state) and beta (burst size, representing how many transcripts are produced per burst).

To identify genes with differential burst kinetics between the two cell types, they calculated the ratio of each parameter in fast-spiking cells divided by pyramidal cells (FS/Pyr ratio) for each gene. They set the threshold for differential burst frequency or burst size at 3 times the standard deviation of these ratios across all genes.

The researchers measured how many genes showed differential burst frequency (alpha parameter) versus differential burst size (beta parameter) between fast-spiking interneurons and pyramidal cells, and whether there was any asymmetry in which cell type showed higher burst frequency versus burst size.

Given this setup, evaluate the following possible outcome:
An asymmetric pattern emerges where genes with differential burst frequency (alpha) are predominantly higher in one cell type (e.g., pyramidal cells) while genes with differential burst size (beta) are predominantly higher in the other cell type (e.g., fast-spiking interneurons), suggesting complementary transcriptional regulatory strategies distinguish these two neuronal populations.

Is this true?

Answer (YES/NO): YES